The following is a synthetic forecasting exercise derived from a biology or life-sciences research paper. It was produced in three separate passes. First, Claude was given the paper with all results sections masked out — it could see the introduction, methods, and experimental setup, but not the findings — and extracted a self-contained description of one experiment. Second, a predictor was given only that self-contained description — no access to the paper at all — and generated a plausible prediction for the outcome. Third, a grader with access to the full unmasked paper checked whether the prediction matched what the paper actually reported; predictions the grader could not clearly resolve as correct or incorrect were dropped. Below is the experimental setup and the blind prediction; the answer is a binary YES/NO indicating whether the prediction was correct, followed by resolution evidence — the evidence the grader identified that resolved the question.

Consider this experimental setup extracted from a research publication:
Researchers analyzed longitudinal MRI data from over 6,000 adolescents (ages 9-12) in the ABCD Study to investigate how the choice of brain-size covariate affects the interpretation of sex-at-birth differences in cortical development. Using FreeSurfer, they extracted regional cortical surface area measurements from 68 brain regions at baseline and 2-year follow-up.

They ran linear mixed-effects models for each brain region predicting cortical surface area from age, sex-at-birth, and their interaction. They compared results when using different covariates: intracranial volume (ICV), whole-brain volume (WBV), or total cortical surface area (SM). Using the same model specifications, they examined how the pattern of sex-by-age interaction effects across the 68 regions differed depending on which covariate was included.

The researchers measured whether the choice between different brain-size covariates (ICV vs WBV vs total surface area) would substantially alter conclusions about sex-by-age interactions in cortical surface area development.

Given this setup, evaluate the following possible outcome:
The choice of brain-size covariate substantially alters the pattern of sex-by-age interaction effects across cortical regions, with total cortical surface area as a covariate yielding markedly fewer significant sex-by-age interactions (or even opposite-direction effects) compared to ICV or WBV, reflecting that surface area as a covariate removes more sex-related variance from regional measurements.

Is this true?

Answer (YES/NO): YES